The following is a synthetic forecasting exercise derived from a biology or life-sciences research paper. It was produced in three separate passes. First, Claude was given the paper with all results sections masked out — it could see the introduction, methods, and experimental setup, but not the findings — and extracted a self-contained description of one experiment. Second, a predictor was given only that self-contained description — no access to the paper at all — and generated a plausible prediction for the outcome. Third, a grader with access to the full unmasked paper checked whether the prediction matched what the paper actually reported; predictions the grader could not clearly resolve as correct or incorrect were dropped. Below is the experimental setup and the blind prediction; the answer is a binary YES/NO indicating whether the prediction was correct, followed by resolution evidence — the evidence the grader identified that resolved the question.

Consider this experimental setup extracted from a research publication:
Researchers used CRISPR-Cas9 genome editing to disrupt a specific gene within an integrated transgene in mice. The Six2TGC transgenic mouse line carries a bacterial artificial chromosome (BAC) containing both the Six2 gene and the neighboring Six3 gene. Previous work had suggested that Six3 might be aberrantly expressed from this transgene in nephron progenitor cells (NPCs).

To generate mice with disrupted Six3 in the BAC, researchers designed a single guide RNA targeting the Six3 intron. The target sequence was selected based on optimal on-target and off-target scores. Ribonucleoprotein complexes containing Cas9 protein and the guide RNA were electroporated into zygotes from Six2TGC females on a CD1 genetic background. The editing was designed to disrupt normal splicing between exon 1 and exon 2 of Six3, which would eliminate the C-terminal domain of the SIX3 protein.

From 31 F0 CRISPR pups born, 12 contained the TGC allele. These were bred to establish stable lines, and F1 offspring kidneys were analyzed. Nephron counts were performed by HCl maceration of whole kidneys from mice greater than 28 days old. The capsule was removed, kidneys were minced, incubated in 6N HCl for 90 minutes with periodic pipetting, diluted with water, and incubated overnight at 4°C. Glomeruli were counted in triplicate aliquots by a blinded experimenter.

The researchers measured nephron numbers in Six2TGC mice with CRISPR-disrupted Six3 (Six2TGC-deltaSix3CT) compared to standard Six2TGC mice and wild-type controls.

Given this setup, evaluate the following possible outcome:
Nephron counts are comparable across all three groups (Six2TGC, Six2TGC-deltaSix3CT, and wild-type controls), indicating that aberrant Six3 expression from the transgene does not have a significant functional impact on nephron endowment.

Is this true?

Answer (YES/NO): NO